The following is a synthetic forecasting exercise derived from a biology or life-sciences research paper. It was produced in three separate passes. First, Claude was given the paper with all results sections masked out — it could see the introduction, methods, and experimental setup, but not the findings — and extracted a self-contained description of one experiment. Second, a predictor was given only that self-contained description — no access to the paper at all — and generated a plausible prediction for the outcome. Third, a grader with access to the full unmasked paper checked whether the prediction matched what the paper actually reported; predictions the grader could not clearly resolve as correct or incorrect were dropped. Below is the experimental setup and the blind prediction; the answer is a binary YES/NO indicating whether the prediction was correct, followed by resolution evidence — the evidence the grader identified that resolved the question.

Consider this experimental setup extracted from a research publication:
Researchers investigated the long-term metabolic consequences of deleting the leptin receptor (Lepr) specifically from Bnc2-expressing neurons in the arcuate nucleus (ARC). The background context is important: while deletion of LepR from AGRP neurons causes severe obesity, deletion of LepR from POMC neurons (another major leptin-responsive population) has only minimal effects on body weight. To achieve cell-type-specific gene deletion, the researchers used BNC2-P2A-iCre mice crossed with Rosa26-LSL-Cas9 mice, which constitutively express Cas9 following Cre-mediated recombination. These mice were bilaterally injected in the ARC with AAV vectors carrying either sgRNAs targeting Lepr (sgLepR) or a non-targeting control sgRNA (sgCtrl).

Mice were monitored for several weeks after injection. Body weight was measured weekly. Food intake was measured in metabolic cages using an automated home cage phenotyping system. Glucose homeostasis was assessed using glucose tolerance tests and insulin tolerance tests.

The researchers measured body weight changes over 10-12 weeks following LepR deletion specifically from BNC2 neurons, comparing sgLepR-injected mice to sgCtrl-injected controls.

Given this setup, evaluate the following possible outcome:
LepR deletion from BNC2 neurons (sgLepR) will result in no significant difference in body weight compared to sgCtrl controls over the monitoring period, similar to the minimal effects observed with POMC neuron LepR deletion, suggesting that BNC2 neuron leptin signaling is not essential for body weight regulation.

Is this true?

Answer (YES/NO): NO